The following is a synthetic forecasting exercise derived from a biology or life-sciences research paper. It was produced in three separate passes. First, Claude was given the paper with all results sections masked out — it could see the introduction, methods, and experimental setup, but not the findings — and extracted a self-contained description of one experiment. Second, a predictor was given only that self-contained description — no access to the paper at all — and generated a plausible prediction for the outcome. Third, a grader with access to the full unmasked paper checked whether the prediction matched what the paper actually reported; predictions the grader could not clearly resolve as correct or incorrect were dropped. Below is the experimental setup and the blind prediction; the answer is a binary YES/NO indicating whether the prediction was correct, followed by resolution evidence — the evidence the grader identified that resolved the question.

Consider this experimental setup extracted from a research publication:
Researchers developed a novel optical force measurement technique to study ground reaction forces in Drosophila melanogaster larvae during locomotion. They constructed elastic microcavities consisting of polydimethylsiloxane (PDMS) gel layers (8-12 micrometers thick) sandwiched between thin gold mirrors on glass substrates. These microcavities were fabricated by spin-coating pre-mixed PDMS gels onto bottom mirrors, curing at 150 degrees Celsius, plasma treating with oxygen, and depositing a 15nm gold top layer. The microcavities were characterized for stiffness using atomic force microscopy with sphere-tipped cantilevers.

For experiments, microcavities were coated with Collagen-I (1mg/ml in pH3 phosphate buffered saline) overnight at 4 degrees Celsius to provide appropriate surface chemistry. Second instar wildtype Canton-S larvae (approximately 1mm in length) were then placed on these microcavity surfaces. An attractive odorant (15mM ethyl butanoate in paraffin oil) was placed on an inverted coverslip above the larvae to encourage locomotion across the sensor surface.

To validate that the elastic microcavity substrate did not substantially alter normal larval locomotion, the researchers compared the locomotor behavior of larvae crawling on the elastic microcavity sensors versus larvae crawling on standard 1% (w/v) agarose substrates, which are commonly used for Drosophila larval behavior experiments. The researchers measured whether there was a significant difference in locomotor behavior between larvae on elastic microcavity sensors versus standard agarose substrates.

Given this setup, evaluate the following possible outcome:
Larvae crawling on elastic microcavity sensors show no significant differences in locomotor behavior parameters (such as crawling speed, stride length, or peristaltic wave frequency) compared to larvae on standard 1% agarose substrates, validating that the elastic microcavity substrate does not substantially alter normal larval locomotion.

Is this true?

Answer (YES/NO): YES